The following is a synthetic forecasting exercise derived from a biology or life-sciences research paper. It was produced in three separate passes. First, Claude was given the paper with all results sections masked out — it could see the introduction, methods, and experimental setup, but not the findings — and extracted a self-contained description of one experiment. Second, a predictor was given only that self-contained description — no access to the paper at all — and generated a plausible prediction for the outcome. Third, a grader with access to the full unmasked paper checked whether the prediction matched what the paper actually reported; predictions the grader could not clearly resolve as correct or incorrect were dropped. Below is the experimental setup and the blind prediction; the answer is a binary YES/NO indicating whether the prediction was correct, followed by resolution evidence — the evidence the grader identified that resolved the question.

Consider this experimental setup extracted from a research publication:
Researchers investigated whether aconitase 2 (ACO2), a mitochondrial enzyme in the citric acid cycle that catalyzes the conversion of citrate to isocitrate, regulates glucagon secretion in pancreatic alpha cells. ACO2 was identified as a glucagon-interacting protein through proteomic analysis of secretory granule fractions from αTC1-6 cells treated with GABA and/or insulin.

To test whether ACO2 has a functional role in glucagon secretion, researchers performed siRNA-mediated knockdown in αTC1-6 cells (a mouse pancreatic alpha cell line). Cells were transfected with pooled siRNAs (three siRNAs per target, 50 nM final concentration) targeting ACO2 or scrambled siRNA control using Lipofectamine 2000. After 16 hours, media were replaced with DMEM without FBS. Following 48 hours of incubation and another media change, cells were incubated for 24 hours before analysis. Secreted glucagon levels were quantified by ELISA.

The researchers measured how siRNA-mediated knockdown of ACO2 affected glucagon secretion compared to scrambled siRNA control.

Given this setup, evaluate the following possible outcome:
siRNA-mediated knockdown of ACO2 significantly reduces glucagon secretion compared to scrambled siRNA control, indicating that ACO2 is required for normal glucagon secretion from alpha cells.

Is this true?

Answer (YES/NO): YES